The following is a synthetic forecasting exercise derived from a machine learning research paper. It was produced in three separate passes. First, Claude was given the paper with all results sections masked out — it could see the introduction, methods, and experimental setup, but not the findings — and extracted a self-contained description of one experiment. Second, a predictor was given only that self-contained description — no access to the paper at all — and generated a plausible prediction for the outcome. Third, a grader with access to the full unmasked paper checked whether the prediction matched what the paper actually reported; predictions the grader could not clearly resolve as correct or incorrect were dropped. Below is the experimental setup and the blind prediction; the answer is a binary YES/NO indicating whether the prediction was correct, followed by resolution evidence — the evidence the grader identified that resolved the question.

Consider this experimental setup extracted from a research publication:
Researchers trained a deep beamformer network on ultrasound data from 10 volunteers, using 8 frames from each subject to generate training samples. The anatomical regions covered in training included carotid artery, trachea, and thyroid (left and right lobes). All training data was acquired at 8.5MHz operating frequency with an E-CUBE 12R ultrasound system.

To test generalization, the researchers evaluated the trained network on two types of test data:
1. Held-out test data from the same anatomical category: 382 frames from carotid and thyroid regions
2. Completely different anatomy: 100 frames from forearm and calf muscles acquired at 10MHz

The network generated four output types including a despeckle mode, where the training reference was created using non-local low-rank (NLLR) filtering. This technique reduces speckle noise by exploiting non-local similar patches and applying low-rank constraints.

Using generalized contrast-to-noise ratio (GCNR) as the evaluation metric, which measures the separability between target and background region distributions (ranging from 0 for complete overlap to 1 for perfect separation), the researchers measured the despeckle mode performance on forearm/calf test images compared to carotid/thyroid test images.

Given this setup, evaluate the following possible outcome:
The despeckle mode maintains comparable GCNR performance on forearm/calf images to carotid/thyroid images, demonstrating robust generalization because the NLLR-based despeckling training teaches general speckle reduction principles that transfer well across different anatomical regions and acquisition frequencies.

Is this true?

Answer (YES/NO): NO